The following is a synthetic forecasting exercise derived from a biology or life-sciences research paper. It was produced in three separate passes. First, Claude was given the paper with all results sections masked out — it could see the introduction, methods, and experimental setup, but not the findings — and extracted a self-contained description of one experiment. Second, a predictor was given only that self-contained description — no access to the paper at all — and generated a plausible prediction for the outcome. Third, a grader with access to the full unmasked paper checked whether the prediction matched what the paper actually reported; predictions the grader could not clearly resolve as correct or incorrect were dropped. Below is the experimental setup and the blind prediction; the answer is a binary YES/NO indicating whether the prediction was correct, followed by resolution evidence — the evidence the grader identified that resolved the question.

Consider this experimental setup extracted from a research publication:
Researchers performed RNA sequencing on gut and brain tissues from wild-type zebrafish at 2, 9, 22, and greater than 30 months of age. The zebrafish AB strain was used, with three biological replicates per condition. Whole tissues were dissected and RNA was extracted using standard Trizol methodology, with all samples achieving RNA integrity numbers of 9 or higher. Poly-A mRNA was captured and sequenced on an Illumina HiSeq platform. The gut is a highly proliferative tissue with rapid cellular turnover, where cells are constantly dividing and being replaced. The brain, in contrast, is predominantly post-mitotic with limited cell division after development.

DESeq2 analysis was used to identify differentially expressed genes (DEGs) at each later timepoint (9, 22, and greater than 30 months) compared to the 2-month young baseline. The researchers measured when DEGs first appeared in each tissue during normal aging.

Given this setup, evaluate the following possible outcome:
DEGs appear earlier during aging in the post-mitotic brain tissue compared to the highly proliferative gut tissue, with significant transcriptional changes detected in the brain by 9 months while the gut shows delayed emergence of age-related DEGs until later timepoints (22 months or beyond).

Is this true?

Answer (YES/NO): NO